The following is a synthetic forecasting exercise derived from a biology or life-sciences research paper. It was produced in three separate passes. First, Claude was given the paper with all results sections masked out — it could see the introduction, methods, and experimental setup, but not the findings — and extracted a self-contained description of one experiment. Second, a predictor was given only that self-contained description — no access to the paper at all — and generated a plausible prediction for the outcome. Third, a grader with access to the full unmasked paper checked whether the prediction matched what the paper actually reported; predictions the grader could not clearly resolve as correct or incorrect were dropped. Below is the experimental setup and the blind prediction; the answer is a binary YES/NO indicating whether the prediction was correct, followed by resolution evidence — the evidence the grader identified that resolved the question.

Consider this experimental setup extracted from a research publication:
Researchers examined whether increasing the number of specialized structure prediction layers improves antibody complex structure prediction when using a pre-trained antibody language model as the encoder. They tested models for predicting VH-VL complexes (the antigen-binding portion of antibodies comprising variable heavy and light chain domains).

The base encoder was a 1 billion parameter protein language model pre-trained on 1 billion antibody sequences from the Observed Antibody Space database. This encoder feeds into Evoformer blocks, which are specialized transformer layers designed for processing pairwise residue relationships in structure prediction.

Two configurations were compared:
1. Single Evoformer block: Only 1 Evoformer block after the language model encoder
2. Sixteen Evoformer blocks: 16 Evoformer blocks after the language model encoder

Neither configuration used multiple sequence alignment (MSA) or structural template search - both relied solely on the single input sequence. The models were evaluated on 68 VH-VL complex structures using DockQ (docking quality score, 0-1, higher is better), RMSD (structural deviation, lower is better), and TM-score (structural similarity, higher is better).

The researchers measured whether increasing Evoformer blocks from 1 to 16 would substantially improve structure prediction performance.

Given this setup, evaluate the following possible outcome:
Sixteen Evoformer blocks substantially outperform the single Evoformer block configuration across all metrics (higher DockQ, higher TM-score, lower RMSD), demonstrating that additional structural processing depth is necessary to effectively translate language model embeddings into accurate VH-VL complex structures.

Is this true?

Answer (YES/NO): NO